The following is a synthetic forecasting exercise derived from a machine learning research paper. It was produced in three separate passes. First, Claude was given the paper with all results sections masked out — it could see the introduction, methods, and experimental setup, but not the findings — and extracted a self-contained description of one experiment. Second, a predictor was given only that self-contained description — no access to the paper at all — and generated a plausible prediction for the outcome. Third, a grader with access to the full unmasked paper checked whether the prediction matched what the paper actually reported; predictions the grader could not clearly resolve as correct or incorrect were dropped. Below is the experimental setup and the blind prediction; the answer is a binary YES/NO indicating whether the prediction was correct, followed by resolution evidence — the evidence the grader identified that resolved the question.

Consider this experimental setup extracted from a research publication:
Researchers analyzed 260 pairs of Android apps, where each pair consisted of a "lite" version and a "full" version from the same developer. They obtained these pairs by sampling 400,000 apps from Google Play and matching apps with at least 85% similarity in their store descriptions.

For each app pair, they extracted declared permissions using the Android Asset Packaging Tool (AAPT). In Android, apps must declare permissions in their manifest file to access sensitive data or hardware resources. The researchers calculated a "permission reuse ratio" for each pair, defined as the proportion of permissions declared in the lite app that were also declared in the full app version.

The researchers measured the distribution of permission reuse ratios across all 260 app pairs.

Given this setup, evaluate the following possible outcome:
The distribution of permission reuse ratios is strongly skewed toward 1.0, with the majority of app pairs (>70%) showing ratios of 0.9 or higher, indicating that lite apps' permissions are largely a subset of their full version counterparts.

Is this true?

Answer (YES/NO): NO